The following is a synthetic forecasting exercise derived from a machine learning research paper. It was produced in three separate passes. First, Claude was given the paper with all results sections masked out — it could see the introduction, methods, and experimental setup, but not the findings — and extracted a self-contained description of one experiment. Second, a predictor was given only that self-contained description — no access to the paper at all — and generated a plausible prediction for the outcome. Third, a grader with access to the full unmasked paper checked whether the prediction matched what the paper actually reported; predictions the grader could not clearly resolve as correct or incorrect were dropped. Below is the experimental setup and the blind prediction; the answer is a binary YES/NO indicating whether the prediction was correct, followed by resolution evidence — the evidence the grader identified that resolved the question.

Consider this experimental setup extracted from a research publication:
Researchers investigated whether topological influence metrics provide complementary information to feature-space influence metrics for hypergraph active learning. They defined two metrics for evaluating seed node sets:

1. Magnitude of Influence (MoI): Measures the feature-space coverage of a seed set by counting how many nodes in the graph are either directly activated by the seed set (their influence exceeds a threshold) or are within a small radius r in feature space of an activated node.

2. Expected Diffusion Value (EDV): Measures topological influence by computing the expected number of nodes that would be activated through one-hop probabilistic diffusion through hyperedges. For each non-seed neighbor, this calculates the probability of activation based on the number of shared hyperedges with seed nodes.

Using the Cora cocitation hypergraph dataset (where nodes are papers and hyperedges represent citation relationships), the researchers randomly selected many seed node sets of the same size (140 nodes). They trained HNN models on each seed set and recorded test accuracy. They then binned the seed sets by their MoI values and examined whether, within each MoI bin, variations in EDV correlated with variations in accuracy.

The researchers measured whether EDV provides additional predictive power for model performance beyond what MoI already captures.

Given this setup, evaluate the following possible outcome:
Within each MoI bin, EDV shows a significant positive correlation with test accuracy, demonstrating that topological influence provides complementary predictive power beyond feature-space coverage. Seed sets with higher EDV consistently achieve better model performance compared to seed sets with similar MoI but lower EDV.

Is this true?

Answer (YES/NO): YES